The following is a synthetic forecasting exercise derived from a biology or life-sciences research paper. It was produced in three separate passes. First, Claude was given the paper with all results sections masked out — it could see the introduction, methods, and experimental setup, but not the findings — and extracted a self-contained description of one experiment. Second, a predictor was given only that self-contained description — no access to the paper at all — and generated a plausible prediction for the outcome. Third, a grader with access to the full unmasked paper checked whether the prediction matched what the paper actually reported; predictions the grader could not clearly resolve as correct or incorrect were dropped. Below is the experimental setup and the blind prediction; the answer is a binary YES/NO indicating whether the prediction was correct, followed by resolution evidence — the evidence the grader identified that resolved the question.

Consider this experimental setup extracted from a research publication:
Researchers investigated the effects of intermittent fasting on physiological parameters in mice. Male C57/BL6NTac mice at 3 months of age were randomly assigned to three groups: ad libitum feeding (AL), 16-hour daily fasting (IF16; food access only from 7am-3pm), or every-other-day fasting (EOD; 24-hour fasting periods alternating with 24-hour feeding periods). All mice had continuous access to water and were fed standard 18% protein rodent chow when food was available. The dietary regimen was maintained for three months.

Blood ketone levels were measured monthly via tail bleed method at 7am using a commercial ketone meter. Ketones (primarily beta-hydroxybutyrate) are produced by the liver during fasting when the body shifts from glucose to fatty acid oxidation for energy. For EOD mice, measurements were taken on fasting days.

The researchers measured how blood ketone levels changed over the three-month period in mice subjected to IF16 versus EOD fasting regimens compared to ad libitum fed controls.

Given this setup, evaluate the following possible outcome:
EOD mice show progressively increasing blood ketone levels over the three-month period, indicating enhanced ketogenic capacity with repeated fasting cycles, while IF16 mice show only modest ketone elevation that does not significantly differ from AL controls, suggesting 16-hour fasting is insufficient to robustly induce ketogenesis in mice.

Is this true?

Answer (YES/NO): NO